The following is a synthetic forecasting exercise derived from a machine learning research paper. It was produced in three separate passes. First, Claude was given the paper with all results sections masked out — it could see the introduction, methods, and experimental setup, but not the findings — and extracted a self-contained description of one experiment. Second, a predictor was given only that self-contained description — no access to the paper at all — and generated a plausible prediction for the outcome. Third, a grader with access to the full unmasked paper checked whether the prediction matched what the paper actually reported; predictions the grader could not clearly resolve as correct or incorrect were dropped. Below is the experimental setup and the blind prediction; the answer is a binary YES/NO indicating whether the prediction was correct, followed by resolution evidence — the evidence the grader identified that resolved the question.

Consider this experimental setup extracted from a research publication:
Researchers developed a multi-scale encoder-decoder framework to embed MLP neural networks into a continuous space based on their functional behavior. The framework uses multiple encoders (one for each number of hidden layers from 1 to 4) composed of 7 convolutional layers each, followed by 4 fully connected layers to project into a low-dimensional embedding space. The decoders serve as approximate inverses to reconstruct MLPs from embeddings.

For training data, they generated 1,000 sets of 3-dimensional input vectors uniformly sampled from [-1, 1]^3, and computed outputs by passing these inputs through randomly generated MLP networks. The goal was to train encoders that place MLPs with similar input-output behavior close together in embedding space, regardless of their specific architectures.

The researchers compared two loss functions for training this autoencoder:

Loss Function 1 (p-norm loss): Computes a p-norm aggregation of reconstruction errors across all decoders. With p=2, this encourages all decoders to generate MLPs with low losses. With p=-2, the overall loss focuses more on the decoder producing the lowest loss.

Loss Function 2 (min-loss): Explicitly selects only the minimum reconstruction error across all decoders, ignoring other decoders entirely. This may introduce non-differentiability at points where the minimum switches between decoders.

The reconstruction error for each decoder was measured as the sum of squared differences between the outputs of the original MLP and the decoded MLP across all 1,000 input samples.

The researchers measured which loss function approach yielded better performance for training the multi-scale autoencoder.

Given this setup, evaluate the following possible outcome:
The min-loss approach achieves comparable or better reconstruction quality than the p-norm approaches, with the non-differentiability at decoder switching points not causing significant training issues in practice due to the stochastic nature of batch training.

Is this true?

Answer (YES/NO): YES